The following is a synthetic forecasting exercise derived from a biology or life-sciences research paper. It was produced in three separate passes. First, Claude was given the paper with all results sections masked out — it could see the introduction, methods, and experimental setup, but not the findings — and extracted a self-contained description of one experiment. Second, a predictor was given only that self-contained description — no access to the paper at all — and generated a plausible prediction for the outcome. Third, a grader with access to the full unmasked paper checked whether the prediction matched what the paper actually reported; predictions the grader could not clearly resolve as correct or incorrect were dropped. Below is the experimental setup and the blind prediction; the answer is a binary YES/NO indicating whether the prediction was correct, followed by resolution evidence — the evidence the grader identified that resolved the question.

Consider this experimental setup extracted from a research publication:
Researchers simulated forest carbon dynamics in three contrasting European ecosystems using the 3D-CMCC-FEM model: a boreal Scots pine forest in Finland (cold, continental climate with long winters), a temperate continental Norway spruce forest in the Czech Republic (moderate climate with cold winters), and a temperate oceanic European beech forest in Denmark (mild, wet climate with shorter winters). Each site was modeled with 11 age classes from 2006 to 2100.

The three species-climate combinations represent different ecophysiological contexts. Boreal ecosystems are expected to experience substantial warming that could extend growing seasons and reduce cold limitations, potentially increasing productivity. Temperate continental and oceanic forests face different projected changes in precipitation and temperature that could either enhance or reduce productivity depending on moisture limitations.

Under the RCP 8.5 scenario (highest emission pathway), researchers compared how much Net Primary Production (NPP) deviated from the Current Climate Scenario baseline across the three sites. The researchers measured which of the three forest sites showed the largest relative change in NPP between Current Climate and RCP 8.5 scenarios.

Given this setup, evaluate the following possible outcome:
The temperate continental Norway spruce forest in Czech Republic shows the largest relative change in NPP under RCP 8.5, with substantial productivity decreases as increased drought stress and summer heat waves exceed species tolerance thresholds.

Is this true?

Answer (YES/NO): YES